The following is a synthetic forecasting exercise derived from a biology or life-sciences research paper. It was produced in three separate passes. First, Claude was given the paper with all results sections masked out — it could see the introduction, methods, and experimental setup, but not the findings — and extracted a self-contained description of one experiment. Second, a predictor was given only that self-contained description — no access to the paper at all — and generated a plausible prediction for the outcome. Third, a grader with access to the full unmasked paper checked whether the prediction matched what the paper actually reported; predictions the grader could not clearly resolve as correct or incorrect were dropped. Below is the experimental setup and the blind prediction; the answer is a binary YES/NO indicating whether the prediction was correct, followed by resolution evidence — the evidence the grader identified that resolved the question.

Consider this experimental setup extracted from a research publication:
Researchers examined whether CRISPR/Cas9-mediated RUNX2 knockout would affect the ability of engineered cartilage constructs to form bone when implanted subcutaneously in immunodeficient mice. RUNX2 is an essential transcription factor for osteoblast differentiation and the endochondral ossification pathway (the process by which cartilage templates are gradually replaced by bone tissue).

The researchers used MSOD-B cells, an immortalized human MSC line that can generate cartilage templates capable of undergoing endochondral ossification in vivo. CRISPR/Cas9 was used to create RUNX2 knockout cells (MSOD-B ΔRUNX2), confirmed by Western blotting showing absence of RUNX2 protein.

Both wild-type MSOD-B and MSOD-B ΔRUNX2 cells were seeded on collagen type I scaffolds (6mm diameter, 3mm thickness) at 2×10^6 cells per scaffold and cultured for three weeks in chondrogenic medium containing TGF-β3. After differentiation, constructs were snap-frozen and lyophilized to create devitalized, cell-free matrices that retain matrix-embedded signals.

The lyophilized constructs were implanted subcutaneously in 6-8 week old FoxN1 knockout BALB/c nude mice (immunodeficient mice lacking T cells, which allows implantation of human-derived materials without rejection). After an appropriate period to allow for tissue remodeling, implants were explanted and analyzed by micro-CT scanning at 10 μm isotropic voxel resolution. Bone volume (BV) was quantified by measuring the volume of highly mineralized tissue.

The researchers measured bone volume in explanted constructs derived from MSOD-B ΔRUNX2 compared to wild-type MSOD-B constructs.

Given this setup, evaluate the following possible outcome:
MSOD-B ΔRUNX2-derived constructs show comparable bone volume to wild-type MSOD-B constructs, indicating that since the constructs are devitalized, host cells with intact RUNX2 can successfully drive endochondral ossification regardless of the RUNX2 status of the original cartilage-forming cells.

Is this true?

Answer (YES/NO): NO